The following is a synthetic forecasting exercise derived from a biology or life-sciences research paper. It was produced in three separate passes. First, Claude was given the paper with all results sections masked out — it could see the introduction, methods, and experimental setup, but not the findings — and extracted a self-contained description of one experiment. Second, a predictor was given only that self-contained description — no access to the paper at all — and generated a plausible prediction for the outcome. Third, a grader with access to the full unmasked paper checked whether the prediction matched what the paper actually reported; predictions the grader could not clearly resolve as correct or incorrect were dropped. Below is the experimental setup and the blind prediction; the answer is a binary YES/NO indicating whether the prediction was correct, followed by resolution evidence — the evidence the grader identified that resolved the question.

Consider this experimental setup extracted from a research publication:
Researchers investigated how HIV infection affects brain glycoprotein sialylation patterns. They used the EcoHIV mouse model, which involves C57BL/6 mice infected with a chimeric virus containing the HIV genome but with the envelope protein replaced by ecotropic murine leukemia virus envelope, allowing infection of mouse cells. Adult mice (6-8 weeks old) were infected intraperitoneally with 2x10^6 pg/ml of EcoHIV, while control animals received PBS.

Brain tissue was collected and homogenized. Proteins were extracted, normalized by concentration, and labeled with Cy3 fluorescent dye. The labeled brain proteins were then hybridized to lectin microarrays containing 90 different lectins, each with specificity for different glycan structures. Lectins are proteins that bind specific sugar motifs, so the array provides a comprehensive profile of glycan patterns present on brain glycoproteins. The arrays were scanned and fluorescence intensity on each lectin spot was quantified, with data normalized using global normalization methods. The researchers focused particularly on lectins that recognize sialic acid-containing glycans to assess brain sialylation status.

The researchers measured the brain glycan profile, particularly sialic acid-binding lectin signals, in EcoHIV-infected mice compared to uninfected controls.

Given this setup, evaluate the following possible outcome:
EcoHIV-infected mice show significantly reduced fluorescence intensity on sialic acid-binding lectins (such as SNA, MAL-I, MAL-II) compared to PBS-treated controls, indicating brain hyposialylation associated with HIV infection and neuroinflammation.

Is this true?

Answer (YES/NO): YES